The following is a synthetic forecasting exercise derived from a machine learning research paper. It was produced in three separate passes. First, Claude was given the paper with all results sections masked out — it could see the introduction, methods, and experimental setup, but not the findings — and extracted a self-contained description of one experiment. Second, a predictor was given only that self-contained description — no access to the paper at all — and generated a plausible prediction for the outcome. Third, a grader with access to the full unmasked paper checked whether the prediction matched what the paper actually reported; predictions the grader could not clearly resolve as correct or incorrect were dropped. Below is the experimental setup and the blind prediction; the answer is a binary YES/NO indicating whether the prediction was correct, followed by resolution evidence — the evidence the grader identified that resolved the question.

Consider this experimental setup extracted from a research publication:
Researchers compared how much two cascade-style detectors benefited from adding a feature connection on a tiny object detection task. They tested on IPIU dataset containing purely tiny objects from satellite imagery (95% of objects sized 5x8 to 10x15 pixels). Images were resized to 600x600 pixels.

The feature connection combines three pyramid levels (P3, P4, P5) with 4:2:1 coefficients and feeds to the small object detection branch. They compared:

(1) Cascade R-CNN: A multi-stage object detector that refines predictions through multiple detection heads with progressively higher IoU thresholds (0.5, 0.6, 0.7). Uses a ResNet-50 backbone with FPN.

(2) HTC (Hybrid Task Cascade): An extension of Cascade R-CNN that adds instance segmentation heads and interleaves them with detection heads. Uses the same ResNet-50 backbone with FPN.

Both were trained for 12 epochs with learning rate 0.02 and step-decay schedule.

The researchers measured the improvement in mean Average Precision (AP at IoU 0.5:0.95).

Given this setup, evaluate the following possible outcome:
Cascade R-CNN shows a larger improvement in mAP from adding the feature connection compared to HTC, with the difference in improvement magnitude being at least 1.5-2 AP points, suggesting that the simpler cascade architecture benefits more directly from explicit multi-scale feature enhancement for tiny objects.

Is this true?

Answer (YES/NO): NO